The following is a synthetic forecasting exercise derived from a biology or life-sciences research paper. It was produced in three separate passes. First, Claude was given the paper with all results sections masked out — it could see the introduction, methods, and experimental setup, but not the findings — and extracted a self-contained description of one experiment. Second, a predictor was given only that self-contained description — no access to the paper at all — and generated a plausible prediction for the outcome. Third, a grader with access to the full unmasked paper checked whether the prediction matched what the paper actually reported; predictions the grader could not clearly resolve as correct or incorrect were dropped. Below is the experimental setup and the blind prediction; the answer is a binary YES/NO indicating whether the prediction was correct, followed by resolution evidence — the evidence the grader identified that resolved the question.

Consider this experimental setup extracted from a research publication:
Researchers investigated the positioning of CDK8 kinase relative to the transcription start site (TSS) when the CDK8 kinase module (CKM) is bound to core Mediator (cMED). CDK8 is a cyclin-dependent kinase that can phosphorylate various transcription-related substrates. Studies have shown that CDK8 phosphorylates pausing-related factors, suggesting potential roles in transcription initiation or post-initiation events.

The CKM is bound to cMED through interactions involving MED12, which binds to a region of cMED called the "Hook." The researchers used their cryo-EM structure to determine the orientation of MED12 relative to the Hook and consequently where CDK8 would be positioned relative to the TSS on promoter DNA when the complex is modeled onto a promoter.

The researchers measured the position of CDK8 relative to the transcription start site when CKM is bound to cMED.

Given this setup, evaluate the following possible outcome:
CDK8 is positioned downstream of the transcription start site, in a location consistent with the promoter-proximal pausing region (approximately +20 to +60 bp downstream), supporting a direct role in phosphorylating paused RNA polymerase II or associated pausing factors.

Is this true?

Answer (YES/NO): YES